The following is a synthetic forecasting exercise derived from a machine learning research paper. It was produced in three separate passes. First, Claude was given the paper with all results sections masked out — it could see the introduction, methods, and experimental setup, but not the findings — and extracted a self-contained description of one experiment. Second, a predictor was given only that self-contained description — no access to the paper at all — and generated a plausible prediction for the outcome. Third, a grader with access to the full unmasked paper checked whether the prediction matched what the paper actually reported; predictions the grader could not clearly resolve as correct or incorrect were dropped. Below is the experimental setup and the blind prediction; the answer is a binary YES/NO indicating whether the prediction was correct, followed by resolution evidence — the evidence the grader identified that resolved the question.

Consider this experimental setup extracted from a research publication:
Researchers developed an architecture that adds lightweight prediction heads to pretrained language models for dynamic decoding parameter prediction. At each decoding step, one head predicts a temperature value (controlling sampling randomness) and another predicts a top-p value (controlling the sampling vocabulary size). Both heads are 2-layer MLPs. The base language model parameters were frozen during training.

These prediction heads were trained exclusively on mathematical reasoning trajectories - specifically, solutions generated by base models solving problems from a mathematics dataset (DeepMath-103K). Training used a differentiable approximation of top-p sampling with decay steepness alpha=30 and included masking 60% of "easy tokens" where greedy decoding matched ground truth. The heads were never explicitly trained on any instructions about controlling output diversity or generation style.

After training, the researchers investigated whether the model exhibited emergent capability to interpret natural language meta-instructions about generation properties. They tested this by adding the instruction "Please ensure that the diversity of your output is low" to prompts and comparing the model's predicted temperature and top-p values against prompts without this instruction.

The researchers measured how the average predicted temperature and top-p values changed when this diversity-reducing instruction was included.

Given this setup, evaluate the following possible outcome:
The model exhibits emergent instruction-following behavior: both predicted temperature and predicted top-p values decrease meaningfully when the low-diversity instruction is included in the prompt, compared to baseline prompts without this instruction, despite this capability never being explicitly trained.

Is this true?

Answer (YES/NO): YES